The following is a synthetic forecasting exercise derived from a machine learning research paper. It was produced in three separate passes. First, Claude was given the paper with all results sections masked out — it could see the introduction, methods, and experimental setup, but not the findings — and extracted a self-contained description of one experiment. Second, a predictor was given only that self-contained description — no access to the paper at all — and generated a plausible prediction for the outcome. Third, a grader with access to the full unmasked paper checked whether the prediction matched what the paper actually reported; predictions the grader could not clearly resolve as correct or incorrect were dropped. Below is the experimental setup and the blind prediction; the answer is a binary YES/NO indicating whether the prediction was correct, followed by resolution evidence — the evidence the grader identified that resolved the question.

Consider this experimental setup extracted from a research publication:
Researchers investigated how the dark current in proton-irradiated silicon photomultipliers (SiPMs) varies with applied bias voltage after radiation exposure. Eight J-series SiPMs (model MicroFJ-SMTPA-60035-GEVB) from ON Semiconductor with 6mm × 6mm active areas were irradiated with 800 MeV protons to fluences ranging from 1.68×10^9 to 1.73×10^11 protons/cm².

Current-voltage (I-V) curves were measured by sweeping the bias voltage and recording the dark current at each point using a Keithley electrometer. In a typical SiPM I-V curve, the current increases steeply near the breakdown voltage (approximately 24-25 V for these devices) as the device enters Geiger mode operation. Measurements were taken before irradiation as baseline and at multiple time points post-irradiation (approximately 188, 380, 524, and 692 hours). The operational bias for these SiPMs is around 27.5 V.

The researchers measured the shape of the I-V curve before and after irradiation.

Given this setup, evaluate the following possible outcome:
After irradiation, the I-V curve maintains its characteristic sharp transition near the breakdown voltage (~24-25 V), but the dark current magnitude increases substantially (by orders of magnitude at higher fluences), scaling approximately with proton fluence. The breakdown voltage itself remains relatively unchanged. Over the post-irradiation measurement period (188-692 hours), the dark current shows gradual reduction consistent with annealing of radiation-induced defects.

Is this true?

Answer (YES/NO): NO